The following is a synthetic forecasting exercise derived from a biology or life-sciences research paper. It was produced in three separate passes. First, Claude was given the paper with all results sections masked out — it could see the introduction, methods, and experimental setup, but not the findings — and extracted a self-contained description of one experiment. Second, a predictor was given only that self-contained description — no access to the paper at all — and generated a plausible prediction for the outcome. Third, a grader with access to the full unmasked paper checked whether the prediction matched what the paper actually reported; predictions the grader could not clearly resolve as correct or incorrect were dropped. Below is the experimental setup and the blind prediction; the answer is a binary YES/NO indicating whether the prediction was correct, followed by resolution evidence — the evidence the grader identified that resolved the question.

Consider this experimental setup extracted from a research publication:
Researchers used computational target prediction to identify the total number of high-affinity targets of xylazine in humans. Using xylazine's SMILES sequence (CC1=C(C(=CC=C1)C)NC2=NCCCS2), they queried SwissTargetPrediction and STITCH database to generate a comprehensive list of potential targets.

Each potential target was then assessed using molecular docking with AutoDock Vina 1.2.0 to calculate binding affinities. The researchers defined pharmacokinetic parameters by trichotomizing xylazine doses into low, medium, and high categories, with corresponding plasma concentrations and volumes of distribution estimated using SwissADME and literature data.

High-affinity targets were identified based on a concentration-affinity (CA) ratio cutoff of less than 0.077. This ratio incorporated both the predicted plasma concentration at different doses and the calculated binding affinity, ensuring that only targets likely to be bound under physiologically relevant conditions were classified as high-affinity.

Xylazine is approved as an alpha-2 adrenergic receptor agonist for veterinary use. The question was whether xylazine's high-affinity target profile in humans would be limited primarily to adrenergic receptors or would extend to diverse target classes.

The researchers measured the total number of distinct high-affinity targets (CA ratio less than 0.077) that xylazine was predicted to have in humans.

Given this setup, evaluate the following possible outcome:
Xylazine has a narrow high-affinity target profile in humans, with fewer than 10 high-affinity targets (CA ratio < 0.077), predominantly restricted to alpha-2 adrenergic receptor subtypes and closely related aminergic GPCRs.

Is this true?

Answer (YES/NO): NO